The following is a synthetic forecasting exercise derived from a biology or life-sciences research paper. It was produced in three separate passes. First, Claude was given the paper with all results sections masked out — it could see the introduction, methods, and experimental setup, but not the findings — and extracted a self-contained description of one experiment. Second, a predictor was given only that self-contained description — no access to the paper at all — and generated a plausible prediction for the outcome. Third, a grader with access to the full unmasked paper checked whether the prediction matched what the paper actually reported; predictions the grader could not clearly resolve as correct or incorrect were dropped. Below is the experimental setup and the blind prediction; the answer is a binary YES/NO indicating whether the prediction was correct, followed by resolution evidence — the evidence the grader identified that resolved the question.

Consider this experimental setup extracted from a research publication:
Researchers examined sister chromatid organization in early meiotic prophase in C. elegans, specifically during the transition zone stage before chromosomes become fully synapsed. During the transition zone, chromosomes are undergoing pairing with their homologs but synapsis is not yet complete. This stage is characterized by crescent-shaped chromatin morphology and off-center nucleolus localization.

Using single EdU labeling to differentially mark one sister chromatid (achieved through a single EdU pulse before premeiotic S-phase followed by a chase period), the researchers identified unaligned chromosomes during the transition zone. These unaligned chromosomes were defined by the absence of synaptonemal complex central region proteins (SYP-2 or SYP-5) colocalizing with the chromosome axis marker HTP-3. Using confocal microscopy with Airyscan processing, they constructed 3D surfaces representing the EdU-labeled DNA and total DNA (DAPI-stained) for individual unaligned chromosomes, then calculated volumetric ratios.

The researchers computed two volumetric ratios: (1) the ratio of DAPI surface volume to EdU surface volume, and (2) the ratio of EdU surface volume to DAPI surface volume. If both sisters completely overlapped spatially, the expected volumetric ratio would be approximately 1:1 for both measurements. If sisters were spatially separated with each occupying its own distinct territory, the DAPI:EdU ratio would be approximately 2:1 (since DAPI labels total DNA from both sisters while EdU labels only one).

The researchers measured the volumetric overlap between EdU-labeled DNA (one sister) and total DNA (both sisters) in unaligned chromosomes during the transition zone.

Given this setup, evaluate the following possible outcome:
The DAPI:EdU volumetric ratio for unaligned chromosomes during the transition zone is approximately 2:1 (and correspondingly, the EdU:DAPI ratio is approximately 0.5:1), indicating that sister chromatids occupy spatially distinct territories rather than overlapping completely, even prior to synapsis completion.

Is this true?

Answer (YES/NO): YES